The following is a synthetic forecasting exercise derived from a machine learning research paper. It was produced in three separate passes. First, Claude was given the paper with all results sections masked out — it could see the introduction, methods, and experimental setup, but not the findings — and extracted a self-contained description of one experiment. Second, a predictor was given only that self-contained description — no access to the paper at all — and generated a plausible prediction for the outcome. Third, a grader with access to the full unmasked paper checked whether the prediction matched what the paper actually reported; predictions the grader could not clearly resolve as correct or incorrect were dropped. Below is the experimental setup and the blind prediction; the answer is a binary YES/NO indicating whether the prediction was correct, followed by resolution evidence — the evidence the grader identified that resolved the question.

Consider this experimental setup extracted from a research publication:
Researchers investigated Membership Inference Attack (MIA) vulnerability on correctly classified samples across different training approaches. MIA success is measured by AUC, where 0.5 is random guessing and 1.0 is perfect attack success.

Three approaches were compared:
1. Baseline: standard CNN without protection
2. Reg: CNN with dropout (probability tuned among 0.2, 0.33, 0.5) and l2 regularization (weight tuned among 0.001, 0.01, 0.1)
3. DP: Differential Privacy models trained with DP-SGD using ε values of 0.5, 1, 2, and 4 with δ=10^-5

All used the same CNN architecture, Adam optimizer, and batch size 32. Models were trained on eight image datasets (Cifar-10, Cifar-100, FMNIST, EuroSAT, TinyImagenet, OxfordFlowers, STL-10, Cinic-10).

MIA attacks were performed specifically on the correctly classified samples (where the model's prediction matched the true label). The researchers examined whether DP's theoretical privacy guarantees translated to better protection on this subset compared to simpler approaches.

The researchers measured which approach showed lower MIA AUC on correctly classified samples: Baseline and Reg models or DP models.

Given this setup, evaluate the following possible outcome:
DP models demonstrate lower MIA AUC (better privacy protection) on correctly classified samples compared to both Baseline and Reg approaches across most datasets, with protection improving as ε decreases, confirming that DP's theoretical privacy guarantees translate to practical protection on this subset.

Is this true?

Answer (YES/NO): NO